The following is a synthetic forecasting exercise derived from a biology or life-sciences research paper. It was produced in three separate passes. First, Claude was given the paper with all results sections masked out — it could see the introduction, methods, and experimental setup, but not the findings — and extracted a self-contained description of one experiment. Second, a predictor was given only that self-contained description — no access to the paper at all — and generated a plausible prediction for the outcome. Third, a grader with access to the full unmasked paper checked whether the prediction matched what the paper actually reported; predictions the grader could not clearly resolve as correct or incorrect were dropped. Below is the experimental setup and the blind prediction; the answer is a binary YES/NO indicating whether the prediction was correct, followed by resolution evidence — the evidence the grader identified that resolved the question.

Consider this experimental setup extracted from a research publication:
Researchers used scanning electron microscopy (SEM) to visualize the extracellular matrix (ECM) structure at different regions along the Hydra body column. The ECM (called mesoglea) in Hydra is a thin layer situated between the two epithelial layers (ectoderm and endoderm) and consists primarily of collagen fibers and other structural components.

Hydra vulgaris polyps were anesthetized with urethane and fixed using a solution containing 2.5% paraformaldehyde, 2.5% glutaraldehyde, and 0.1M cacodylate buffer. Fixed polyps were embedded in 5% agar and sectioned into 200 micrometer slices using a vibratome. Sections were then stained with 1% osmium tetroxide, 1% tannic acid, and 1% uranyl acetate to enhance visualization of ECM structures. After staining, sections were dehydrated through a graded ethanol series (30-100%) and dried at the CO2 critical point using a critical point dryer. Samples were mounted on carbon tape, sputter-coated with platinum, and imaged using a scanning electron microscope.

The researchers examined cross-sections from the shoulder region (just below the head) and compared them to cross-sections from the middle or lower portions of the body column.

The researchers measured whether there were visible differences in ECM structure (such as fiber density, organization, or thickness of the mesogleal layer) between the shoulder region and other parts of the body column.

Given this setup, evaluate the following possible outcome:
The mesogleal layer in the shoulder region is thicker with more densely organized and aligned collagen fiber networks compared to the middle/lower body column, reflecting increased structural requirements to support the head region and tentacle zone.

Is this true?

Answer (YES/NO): NO